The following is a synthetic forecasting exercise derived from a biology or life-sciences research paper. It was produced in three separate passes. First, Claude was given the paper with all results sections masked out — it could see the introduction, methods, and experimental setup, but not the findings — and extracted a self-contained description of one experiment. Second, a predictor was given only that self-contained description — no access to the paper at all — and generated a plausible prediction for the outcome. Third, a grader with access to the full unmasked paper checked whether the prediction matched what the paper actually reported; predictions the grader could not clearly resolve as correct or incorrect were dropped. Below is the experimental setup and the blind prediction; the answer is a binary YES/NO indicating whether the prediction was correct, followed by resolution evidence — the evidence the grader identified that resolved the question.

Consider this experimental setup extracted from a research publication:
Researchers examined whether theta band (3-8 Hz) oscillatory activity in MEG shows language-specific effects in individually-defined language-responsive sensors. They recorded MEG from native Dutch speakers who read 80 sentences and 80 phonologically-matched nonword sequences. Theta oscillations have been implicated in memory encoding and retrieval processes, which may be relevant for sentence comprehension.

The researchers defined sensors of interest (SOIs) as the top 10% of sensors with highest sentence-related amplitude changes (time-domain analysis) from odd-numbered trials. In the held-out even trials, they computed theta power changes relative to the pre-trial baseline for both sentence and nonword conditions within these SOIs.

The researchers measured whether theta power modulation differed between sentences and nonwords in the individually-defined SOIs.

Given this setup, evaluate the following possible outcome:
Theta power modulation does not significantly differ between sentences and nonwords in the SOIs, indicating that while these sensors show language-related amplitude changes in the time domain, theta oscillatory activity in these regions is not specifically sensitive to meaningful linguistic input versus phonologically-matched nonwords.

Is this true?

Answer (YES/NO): NO